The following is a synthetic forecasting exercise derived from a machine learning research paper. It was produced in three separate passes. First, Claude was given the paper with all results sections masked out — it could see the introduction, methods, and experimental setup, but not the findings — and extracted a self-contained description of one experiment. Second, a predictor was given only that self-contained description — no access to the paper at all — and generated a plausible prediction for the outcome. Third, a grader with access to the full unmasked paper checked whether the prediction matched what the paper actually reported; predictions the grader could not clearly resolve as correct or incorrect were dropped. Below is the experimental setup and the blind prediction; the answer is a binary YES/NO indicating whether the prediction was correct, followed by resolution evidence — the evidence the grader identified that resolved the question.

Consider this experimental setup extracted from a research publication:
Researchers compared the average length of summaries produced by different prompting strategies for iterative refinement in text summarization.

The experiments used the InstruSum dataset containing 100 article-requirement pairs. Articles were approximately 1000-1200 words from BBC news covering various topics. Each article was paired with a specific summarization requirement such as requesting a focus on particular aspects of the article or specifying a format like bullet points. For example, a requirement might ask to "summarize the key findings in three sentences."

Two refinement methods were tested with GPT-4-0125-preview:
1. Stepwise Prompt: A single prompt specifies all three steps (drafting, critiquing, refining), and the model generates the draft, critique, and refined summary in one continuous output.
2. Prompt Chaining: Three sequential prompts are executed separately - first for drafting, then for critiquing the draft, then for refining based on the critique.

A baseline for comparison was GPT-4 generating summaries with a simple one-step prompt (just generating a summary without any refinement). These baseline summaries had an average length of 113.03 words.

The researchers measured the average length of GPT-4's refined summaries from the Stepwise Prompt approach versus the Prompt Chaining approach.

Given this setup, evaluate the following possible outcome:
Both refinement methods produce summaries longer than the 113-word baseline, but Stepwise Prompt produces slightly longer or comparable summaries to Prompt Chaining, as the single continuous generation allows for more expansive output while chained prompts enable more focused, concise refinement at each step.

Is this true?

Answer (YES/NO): NO